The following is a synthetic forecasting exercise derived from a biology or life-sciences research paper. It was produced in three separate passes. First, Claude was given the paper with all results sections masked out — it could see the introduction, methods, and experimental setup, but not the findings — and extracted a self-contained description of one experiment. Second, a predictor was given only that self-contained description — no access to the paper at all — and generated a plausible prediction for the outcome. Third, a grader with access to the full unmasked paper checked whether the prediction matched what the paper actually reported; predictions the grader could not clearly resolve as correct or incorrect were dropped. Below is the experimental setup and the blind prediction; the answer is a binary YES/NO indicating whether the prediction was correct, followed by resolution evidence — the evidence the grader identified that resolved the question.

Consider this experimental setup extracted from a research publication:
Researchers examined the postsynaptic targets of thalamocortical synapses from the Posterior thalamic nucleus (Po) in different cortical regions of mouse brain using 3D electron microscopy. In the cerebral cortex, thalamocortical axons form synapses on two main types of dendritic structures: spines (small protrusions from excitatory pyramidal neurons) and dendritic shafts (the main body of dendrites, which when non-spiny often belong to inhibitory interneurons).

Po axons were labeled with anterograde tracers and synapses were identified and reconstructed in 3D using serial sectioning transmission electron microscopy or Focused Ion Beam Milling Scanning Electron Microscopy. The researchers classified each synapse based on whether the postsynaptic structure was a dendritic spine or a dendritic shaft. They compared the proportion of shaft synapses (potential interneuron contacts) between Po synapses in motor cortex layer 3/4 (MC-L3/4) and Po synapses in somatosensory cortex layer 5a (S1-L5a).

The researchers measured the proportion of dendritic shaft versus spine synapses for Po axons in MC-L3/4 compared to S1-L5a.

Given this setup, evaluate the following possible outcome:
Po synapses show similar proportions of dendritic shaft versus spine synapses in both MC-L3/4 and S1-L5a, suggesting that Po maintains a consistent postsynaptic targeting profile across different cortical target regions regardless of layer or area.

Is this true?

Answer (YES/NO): NO